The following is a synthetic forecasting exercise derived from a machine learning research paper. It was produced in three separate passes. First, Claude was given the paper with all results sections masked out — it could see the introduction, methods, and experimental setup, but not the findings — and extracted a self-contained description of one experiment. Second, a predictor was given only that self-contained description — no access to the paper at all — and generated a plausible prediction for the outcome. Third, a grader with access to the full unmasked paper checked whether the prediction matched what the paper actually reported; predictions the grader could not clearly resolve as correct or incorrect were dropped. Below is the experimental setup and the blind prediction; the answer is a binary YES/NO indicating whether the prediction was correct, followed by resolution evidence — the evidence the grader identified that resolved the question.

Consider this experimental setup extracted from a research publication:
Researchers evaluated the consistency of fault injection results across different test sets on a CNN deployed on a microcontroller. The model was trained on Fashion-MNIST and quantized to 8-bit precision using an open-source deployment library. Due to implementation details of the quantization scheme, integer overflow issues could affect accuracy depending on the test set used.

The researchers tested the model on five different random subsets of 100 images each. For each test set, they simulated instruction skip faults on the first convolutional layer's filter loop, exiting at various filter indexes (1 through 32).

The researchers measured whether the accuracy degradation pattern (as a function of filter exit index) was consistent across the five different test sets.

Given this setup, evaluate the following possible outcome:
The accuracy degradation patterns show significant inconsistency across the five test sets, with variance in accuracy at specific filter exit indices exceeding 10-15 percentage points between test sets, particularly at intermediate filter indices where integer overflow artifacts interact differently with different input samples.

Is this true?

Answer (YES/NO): NO